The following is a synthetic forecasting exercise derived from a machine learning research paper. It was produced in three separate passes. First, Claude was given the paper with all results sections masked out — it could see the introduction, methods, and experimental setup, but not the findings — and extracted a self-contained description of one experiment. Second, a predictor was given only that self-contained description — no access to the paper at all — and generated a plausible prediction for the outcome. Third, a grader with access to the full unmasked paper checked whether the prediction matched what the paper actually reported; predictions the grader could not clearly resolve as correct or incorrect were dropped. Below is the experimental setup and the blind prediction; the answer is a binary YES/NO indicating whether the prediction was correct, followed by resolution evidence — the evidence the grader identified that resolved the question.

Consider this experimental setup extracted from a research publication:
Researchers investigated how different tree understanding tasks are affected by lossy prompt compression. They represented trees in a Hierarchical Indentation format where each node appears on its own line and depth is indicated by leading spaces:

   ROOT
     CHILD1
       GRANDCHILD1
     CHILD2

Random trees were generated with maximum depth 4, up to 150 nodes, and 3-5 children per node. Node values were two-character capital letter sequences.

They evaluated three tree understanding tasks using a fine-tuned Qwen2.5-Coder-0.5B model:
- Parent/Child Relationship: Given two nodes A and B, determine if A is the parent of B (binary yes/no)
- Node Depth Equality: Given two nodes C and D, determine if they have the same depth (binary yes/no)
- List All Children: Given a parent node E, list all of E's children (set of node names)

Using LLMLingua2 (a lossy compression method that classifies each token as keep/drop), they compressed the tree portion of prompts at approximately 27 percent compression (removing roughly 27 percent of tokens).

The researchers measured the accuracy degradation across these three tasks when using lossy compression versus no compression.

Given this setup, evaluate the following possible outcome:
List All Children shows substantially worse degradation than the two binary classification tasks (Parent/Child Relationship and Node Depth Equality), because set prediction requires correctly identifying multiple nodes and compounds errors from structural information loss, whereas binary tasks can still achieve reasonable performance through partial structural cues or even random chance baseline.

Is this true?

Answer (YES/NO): YES